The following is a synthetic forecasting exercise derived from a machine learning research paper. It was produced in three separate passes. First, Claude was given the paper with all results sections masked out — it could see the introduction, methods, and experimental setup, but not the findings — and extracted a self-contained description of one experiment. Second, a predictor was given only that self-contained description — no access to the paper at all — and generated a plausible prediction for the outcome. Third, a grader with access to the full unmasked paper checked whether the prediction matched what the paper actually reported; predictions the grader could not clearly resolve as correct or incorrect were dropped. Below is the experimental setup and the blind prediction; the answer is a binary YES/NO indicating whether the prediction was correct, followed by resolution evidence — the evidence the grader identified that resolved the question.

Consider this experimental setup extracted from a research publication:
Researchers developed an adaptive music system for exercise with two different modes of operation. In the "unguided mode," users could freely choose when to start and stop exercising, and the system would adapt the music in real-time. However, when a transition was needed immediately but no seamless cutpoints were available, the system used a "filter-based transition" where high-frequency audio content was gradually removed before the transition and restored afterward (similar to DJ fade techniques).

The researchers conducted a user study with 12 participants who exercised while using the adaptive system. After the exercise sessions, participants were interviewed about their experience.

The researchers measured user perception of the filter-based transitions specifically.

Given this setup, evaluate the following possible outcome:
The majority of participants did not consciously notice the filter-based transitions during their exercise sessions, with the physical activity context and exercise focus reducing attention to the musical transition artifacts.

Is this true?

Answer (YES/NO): NO